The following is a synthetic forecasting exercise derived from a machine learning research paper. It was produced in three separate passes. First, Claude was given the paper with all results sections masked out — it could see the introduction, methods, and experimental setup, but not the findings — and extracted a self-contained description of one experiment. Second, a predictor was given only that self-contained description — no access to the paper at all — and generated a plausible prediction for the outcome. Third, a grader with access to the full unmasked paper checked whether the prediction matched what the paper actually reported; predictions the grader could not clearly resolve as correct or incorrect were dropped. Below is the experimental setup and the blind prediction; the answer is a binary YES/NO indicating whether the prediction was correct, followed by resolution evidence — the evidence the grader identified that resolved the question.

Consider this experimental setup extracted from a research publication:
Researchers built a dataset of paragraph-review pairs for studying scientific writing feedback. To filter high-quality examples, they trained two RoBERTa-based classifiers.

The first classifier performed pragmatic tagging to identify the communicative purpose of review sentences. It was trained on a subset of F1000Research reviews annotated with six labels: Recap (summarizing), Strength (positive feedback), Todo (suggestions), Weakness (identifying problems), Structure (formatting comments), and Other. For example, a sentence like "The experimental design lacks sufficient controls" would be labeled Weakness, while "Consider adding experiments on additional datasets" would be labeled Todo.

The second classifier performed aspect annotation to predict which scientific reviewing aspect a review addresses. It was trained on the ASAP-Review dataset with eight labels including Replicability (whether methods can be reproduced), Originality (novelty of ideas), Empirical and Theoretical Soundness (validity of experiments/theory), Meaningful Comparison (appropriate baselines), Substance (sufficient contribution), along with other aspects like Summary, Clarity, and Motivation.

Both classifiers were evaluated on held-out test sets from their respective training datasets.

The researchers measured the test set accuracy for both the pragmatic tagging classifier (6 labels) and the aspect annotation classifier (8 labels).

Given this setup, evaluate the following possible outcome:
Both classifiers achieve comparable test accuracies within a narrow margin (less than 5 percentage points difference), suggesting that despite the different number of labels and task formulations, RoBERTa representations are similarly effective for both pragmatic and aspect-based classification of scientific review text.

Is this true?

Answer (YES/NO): YES